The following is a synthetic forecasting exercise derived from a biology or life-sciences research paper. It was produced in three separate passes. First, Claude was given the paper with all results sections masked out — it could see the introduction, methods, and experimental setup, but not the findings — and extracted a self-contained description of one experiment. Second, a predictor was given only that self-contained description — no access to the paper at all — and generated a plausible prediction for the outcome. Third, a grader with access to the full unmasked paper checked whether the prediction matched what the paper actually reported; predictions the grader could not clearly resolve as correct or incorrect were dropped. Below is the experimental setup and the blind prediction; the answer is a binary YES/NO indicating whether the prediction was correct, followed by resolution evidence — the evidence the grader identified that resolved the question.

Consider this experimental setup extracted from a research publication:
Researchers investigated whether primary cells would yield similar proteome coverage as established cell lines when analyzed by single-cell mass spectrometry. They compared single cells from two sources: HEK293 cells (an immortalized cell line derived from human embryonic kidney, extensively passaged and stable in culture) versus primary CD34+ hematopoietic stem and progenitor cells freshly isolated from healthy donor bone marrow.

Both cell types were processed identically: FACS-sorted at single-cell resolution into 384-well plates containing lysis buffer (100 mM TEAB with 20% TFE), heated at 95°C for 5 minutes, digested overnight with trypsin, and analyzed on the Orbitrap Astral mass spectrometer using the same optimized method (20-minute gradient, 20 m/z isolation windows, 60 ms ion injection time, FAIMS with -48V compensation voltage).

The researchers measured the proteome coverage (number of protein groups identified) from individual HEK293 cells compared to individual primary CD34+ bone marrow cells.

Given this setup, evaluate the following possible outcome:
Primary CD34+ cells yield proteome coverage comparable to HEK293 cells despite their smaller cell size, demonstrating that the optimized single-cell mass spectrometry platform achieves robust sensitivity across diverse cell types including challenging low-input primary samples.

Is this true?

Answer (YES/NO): NO